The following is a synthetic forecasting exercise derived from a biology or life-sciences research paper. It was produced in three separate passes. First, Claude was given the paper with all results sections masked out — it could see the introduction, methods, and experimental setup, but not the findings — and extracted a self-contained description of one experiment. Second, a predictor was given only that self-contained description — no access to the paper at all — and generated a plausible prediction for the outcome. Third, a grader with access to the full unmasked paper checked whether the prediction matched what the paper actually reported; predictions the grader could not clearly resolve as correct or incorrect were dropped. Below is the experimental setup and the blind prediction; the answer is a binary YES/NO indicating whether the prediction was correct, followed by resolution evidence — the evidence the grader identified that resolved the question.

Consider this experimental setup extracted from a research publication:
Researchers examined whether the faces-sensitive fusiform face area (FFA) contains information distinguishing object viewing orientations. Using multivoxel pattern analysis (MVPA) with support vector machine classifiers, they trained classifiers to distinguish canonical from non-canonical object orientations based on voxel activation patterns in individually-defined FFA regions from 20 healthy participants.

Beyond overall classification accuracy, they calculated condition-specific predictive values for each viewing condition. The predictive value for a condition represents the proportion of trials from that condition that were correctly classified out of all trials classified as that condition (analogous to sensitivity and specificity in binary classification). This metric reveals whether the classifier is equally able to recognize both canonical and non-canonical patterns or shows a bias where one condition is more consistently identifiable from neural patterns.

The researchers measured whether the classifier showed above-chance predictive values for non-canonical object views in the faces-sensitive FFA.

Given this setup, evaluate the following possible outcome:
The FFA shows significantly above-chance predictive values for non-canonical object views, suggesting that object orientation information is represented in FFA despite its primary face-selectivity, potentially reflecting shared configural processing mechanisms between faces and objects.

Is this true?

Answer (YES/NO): YES